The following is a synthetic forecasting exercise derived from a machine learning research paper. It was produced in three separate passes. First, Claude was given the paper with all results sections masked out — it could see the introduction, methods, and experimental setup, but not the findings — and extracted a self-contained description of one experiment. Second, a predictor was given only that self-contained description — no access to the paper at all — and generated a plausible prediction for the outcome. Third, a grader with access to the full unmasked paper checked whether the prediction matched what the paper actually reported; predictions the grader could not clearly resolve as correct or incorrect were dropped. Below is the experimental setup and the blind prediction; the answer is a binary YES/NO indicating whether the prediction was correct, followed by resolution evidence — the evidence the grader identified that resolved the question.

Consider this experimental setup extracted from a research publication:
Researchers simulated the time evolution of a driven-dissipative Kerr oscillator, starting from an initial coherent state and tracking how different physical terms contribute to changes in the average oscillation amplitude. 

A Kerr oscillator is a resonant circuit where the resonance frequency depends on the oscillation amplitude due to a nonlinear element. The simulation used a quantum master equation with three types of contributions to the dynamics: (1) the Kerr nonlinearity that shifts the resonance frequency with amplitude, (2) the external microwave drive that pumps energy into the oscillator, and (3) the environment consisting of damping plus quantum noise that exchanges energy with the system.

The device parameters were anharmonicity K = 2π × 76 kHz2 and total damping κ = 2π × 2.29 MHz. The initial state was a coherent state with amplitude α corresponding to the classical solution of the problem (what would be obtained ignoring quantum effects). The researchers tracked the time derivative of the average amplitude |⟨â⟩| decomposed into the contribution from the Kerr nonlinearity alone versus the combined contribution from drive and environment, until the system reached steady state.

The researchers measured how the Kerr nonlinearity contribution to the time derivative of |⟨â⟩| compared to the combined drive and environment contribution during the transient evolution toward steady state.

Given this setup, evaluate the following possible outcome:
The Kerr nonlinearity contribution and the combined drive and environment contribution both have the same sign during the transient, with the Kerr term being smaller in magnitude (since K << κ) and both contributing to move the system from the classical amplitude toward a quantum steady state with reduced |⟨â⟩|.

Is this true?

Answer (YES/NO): NO